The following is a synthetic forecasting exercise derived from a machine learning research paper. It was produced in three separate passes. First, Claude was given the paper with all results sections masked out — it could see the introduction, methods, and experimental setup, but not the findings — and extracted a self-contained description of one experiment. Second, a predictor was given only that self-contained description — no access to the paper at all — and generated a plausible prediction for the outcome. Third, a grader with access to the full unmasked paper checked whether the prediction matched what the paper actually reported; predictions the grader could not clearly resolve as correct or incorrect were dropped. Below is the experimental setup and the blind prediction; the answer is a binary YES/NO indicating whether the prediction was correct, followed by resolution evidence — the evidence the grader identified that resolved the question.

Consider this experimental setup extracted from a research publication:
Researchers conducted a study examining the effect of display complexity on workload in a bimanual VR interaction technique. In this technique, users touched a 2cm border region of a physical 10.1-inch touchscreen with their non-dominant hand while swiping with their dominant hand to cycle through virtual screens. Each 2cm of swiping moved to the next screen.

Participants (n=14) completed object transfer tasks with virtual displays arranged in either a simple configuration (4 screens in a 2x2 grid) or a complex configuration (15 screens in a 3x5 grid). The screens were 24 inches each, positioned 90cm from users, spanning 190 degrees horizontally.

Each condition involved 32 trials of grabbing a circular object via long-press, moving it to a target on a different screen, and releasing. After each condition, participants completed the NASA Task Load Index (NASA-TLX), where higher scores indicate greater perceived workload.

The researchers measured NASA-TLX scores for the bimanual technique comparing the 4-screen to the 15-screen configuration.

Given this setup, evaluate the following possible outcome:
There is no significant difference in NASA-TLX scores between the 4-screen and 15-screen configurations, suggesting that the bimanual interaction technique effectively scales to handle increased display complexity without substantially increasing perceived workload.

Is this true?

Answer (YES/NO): YES